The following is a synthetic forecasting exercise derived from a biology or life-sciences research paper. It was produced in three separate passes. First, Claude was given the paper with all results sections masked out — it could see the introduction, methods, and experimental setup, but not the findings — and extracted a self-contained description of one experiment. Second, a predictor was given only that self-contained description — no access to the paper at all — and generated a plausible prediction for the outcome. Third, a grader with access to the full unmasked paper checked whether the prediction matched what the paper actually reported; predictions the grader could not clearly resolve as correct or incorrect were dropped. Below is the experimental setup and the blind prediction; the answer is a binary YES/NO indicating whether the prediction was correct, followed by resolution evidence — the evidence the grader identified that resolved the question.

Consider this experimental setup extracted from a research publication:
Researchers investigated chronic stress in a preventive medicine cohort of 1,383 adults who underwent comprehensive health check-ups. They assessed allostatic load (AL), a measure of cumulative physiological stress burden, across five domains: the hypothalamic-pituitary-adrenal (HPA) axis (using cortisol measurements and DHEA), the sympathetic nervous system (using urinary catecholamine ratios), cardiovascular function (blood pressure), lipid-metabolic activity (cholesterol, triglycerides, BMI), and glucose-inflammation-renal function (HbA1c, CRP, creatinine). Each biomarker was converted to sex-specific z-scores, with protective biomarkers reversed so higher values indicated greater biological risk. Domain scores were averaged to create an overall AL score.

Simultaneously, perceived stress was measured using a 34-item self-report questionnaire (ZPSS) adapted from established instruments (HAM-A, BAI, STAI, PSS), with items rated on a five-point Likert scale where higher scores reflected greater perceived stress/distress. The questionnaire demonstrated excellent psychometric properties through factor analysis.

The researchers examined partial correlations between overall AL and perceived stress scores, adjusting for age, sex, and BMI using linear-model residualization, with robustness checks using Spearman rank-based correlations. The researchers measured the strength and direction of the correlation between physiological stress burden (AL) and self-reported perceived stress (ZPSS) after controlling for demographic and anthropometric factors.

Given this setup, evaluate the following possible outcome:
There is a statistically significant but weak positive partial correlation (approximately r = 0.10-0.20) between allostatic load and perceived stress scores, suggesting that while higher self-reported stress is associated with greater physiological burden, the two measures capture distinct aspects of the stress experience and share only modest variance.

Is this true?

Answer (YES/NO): NO